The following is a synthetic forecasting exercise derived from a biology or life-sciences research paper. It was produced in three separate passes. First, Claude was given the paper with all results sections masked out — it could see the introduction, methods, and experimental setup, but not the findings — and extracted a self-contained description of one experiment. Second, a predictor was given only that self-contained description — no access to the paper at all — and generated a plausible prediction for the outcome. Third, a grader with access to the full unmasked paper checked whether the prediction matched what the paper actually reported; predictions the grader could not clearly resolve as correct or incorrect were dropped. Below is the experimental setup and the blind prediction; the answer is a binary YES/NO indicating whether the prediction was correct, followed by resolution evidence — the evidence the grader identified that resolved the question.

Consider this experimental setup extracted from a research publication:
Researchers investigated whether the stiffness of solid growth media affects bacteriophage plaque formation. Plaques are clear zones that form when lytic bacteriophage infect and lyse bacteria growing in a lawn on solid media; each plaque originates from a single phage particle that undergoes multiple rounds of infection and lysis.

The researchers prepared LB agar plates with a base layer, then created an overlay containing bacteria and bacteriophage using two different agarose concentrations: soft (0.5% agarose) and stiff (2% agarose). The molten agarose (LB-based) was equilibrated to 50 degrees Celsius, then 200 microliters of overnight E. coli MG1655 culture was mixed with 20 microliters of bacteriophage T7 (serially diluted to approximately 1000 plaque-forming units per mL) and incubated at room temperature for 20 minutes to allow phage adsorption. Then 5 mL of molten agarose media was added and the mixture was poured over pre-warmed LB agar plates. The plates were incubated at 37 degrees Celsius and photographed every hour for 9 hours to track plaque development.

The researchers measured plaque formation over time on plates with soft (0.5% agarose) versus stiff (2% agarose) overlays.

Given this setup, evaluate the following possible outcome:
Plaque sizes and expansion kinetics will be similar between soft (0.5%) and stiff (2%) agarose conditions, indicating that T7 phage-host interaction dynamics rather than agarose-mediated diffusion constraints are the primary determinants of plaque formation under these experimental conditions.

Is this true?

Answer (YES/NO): NO